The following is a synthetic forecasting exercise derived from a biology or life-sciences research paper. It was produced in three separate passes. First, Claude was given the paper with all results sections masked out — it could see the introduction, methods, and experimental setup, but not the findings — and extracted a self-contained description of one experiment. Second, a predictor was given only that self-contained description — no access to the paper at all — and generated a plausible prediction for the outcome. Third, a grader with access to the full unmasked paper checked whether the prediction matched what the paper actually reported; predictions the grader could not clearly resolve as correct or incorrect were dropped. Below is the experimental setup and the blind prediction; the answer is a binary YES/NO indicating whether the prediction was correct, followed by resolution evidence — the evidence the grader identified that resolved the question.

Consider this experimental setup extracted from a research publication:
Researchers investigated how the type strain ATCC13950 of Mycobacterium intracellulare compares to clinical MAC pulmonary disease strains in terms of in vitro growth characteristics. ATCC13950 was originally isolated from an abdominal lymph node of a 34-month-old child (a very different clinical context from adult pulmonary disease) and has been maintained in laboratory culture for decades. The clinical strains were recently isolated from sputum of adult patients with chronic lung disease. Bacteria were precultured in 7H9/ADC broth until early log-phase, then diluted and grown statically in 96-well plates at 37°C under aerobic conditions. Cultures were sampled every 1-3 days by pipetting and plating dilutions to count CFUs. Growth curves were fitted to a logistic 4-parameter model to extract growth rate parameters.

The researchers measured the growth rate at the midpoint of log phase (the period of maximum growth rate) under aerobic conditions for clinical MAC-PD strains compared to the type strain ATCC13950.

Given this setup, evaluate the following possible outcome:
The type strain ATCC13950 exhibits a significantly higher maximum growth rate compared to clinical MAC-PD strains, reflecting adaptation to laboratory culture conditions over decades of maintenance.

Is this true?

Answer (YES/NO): NO